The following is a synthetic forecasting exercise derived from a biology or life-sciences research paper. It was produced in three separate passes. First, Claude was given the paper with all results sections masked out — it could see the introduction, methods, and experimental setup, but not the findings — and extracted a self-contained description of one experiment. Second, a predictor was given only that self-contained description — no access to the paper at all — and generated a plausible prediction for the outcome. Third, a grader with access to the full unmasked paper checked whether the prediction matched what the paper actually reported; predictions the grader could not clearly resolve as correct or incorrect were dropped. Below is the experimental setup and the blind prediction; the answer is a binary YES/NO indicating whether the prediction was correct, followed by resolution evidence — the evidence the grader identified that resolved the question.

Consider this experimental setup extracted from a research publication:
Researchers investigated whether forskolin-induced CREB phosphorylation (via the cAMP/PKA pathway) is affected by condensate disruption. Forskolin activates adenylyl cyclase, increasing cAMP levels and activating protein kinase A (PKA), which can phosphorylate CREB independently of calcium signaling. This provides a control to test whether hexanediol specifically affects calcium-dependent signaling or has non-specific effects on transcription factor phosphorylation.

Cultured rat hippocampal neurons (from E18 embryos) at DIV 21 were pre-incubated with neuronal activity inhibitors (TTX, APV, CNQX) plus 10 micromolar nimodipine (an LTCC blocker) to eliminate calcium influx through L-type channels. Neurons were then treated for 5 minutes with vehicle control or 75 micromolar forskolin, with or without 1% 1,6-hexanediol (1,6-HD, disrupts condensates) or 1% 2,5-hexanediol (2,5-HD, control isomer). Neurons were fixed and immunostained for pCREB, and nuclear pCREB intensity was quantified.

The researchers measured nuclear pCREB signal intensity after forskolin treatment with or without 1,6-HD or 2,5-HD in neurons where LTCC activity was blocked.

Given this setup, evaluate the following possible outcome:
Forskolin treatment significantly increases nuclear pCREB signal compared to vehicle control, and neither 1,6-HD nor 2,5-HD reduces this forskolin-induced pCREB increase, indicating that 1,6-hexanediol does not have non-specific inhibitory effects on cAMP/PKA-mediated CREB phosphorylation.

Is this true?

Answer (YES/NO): YES